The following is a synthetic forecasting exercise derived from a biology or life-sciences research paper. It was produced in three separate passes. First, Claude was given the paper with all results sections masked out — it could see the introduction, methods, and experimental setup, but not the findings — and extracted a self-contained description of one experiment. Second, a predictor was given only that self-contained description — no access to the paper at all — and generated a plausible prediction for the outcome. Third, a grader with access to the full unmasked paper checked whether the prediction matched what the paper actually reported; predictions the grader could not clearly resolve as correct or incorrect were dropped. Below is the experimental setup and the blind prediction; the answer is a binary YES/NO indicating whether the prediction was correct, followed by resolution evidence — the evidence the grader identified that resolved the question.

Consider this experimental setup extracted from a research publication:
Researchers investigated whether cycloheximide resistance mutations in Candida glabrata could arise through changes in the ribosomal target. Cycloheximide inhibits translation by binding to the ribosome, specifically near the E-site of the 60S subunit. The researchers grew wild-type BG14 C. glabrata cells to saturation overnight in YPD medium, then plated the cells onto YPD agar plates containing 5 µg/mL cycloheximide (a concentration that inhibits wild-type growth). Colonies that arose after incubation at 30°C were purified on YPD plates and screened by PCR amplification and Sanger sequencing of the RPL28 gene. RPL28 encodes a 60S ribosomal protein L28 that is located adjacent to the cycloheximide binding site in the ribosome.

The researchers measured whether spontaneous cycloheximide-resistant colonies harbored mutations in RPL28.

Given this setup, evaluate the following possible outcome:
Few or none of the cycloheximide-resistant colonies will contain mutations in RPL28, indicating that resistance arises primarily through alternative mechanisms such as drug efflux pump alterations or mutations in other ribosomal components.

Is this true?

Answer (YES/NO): NO